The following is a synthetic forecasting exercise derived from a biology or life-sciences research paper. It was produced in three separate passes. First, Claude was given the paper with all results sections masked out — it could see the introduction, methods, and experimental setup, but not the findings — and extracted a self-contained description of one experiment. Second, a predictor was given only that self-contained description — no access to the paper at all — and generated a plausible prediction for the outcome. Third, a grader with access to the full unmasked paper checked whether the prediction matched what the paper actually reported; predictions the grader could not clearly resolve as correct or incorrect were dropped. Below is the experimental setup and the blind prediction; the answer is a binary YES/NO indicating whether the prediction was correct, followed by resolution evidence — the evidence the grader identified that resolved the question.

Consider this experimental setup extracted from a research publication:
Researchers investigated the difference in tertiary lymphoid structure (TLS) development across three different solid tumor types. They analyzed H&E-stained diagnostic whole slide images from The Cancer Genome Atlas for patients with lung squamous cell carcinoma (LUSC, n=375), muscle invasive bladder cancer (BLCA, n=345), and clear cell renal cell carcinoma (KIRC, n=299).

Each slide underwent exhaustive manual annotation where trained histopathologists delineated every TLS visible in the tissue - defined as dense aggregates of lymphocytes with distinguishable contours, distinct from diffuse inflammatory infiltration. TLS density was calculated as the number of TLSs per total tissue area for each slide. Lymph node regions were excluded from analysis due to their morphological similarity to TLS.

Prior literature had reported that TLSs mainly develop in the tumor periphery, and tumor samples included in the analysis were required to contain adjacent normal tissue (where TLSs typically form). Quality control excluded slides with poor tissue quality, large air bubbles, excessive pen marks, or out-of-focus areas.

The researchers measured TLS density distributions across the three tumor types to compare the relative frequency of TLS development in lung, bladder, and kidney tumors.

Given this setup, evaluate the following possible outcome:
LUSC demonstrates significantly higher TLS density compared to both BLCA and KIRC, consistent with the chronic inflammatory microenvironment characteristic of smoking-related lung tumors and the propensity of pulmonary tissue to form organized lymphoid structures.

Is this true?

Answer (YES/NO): YES